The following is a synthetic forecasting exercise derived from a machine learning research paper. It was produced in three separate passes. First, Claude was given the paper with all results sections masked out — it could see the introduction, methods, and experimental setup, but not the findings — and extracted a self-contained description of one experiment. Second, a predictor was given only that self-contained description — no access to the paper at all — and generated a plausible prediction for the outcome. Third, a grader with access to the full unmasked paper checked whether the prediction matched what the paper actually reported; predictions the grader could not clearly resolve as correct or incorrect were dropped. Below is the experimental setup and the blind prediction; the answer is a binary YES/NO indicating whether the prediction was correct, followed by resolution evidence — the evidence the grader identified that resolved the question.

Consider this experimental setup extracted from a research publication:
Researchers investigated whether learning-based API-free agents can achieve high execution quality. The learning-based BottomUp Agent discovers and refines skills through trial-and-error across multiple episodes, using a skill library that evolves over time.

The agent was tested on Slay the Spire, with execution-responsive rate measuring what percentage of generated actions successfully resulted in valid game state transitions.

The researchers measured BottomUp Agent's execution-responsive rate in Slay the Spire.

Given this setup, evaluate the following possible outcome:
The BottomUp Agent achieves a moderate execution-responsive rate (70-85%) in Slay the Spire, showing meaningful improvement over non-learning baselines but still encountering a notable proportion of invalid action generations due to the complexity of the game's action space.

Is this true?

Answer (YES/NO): NO